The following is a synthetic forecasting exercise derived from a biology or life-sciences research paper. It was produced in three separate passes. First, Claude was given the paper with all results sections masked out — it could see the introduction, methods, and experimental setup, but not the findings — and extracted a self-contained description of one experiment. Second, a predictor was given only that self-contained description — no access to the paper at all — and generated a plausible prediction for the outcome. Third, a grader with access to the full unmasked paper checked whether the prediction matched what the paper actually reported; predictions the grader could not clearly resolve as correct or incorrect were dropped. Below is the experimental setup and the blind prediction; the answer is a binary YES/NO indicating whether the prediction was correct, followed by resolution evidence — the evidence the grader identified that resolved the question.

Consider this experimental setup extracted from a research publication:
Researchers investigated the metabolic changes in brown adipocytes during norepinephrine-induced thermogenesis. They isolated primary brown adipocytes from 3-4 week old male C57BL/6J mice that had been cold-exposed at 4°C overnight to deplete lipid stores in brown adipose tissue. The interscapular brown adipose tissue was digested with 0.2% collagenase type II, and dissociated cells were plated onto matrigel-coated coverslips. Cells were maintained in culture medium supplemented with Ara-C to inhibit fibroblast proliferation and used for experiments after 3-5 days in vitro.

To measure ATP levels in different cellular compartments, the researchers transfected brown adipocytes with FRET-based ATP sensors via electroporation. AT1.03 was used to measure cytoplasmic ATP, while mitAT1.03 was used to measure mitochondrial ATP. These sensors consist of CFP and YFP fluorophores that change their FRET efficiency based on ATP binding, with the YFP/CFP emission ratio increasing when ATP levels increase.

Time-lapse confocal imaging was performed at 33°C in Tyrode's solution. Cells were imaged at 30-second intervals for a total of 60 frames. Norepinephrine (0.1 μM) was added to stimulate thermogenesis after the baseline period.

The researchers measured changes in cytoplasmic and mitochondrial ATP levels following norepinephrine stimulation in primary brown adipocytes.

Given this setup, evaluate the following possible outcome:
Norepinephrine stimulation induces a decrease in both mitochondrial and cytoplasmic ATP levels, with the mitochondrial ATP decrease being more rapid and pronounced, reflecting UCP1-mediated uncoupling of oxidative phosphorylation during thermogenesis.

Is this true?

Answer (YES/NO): NO